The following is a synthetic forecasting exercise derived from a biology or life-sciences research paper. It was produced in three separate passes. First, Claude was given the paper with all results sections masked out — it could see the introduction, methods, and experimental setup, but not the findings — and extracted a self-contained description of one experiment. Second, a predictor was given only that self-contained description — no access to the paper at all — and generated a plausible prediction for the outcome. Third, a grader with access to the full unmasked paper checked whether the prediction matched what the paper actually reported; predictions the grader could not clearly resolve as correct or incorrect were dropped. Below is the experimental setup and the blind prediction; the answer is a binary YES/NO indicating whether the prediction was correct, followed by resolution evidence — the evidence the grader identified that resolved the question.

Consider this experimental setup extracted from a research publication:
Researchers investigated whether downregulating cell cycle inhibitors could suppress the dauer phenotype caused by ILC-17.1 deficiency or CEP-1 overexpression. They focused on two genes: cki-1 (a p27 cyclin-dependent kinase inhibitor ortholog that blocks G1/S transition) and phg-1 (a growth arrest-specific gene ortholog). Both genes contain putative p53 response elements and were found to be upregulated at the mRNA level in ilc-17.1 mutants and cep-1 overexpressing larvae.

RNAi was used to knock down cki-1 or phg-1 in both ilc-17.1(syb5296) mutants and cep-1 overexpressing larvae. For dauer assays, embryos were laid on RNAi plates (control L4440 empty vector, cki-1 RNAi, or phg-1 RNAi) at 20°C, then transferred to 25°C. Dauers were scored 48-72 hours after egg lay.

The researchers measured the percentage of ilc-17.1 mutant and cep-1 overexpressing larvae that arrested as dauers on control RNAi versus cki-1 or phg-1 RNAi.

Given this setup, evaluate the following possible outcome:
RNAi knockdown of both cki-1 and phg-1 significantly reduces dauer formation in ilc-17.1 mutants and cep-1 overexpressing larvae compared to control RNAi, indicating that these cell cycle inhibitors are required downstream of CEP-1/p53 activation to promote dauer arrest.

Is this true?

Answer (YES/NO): NO